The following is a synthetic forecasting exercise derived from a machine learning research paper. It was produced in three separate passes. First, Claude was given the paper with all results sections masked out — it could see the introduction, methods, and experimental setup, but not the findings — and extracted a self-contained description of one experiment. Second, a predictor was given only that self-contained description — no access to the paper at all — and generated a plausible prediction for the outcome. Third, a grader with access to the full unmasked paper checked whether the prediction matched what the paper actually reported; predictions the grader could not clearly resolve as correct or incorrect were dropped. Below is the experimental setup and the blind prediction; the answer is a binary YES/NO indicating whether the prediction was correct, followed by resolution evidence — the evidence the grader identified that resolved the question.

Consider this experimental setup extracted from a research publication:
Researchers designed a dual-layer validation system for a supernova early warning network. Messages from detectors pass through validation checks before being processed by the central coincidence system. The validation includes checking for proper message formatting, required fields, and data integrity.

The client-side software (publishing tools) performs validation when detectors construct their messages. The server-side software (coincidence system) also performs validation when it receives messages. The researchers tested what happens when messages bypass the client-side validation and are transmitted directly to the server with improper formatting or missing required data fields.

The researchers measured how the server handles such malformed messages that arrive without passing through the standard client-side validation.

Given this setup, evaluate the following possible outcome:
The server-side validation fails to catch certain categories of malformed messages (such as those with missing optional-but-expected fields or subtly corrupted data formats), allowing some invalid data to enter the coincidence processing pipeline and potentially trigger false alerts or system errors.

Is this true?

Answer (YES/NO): NO